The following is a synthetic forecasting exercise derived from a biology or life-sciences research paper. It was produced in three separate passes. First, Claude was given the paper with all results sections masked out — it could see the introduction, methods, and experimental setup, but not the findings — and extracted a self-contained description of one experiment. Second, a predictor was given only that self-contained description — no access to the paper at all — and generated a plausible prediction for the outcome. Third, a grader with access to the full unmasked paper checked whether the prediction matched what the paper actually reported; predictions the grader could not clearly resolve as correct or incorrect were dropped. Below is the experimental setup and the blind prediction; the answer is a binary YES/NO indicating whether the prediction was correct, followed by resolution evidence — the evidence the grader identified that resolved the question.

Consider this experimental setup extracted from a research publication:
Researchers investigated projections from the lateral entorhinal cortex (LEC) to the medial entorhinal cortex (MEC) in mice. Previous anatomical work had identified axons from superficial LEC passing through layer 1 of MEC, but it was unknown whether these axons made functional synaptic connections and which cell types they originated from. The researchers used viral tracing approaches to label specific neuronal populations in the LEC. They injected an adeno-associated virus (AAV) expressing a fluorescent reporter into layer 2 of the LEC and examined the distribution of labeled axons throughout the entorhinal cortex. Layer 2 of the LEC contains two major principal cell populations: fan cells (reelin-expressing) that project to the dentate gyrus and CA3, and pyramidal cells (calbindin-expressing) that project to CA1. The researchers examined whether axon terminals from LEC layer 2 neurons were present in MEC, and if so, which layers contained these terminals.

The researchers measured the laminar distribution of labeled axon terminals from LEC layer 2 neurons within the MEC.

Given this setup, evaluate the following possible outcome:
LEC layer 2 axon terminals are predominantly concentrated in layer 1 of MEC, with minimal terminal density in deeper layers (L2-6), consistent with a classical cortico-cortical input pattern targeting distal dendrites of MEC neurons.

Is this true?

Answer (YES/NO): YES